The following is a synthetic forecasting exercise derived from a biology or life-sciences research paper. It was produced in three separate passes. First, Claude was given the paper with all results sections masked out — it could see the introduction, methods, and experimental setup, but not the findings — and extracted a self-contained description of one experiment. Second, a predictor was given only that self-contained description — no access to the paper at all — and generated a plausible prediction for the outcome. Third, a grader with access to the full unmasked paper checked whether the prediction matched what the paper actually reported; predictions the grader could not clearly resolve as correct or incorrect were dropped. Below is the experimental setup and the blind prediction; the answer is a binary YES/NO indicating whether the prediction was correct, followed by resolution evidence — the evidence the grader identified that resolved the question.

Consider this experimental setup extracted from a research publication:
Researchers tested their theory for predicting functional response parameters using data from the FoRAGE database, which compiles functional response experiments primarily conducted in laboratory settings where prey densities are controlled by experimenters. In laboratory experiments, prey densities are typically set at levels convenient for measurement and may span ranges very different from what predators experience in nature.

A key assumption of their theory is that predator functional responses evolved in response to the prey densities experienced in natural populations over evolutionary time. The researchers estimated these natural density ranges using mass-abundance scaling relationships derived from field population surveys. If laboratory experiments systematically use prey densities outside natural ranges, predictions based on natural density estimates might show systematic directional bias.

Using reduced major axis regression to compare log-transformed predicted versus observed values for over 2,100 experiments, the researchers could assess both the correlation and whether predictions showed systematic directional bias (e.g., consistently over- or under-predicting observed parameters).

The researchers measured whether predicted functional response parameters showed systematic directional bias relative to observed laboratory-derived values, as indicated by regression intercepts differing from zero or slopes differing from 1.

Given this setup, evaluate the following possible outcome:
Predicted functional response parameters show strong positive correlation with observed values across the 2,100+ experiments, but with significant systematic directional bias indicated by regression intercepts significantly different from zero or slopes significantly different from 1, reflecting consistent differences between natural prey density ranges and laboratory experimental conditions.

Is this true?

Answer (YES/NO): YES